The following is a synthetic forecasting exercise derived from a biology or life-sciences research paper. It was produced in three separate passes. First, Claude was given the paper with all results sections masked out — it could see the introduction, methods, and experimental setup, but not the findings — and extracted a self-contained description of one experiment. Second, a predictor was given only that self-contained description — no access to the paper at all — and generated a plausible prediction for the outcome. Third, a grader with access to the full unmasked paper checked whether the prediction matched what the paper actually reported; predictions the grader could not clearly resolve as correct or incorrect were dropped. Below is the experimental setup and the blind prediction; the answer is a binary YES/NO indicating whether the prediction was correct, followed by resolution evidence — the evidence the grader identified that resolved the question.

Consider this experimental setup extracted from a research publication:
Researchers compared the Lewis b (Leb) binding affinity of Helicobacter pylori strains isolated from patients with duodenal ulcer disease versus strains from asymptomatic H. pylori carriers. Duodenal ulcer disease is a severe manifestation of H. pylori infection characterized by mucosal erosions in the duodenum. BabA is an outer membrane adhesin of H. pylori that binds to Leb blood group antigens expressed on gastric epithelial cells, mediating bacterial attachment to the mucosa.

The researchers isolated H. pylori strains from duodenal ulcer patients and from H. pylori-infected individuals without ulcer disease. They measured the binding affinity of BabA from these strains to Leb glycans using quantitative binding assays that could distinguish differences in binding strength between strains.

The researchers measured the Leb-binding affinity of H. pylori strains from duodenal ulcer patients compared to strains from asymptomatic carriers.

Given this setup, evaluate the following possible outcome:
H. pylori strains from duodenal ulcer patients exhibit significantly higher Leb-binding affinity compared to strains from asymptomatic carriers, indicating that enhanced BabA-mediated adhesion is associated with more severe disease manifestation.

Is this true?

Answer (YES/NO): YES